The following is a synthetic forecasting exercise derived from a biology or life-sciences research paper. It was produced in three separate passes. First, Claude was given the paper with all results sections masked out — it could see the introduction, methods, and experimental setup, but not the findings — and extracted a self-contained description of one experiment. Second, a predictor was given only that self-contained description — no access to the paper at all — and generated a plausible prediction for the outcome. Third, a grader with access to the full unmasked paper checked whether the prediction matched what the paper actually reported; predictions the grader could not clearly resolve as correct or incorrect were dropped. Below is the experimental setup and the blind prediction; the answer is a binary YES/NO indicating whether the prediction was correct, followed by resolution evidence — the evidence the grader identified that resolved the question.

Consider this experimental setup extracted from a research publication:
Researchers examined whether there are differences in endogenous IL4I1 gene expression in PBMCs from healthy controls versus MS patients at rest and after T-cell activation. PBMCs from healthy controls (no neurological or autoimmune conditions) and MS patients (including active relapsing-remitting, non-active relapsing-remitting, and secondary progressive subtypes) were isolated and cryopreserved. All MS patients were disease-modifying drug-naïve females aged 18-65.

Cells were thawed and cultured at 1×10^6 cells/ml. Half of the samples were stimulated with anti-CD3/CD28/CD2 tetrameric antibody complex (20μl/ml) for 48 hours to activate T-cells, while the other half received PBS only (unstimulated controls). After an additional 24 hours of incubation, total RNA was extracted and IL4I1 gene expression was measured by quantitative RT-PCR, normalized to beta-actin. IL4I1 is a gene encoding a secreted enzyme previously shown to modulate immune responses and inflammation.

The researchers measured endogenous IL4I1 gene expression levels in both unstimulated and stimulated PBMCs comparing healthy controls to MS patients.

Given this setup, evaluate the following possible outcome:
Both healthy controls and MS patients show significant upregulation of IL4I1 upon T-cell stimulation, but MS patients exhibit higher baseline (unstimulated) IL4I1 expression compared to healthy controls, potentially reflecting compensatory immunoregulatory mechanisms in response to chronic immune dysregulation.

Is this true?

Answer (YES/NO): NO